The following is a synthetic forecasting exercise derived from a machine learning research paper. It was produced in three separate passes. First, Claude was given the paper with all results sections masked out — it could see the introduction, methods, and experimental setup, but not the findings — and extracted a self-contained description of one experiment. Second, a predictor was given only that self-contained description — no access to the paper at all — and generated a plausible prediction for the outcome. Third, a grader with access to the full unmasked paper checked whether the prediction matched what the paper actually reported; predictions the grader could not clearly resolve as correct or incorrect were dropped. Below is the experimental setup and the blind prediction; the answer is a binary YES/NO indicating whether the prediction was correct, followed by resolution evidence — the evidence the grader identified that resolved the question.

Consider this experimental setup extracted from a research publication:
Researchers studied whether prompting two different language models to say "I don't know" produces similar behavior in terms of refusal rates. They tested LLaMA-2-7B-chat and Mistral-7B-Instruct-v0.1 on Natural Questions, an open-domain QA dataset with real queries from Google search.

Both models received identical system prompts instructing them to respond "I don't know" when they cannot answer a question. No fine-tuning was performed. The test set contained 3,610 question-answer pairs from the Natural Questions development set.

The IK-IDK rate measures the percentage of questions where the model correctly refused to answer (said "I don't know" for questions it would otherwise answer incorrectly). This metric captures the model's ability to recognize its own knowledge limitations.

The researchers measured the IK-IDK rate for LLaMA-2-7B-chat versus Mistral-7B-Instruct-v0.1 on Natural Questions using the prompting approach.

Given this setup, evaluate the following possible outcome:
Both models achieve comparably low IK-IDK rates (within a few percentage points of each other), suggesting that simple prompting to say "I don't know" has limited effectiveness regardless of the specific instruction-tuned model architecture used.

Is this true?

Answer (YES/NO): NO